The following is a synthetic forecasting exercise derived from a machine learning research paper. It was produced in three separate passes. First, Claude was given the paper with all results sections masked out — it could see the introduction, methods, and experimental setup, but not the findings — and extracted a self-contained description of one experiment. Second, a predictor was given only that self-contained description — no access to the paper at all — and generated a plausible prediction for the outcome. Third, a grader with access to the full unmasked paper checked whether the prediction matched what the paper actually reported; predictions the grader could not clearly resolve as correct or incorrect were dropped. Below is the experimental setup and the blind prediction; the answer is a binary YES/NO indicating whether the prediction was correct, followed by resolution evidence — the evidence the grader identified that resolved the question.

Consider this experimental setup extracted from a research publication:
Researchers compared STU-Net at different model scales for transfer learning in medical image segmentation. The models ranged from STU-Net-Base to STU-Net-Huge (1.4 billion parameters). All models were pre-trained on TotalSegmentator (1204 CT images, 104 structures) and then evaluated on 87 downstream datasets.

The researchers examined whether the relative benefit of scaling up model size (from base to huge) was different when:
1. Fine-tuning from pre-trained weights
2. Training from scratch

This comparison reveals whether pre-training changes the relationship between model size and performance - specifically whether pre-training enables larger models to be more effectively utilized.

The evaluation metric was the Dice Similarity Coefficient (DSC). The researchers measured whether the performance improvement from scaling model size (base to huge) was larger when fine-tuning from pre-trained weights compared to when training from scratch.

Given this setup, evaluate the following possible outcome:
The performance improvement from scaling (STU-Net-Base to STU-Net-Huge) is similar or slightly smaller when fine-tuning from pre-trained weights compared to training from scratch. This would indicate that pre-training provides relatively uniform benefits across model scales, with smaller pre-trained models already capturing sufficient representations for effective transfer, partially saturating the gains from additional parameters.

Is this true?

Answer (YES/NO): NO